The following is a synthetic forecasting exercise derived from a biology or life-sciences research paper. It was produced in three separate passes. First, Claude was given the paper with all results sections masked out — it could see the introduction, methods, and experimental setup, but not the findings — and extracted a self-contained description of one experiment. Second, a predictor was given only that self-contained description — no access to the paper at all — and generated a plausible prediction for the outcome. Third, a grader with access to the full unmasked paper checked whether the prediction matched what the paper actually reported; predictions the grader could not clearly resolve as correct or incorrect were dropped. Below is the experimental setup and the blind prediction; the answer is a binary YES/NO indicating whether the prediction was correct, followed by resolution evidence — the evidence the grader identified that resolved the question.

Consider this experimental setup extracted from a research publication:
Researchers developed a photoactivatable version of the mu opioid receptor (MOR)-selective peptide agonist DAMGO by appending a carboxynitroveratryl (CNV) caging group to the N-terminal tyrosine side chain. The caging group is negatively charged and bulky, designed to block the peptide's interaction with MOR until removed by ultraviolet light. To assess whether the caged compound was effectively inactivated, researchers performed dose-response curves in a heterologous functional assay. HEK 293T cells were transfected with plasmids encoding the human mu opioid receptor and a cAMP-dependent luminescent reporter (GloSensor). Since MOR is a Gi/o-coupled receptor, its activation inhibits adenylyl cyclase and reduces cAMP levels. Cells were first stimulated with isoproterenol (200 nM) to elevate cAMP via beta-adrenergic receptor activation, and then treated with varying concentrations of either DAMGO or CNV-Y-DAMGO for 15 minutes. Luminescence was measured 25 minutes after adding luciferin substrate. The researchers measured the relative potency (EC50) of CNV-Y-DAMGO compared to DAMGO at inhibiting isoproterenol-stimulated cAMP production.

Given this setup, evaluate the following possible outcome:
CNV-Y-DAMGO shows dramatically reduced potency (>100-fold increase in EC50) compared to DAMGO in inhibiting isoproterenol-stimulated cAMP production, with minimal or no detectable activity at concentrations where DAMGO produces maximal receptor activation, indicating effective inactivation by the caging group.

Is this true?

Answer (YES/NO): YES